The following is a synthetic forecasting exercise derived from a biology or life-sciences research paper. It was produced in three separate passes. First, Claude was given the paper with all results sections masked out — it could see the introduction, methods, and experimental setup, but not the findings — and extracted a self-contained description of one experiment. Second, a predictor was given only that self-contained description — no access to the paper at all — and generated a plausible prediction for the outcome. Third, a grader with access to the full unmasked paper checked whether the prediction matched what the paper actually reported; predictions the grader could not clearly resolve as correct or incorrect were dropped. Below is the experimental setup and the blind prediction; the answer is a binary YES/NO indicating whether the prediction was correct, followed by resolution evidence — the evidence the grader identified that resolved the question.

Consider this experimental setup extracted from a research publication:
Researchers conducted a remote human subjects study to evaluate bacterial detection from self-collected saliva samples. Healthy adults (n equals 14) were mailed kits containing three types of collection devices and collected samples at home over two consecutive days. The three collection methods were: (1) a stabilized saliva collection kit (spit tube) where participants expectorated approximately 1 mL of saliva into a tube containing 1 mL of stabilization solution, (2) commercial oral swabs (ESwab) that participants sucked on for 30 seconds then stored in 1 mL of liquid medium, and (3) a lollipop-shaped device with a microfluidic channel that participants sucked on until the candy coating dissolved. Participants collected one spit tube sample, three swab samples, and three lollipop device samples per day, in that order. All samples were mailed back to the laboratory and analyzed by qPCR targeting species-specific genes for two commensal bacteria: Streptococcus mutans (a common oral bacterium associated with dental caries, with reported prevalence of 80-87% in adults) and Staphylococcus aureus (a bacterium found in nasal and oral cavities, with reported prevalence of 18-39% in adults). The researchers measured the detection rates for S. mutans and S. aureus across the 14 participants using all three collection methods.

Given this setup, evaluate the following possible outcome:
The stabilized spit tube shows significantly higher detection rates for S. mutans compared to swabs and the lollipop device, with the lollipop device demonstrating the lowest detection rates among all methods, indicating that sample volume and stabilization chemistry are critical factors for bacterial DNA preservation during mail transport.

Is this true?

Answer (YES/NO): NO